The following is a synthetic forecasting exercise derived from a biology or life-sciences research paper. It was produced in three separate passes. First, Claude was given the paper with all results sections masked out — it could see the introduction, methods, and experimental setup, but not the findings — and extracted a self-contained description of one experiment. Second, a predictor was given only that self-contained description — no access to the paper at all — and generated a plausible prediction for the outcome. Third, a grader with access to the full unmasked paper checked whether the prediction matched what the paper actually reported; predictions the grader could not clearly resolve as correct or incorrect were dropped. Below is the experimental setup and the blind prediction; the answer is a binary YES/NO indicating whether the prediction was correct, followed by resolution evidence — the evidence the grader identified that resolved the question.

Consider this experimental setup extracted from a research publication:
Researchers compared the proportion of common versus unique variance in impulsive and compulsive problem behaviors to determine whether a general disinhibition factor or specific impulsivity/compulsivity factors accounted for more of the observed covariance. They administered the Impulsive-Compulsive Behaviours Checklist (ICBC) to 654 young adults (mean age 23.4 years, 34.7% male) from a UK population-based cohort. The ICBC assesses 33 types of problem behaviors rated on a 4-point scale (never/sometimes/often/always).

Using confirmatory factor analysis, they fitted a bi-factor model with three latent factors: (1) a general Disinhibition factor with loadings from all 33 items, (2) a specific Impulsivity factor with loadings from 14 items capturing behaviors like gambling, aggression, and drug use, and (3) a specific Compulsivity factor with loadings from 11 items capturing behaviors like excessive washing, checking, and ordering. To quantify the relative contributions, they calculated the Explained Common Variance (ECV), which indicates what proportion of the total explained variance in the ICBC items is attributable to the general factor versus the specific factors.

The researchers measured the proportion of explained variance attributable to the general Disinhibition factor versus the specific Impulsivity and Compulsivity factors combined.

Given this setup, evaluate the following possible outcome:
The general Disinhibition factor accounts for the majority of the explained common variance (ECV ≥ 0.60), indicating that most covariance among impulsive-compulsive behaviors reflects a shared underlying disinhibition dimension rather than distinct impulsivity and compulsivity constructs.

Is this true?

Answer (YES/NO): YES